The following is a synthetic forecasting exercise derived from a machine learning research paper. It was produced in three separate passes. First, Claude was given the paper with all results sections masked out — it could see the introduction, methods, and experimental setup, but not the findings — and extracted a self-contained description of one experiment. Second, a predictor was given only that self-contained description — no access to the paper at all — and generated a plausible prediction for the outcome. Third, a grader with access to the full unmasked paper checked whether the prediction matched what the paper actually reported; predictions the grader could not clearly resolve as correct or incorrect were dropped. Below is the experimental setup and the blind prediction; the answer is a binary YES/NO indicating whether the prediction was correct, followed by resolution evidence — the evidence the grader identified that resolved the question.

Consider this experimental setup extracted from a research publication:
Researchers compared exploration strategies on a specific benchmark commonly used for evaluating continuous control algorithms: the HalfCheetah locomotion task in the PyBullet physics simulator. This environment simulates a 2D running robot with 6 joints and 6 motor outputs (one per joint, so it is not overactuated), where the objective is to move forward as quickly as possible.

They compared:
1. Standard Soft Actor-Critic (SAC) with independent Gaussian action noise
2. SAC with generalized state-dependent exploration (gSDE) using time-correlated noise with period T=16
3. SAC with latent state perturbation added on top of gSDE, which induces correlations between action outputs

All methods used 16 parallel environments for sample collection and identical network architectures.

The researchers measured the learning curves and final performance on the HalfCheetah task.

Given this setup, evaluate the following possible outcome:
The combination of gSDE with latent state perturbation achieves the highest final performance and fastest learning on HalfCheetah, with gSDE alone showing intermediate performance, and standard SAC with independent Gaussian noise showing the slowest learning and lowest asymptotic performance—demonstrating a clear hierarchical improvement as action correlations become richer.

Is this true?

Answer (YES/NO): NO